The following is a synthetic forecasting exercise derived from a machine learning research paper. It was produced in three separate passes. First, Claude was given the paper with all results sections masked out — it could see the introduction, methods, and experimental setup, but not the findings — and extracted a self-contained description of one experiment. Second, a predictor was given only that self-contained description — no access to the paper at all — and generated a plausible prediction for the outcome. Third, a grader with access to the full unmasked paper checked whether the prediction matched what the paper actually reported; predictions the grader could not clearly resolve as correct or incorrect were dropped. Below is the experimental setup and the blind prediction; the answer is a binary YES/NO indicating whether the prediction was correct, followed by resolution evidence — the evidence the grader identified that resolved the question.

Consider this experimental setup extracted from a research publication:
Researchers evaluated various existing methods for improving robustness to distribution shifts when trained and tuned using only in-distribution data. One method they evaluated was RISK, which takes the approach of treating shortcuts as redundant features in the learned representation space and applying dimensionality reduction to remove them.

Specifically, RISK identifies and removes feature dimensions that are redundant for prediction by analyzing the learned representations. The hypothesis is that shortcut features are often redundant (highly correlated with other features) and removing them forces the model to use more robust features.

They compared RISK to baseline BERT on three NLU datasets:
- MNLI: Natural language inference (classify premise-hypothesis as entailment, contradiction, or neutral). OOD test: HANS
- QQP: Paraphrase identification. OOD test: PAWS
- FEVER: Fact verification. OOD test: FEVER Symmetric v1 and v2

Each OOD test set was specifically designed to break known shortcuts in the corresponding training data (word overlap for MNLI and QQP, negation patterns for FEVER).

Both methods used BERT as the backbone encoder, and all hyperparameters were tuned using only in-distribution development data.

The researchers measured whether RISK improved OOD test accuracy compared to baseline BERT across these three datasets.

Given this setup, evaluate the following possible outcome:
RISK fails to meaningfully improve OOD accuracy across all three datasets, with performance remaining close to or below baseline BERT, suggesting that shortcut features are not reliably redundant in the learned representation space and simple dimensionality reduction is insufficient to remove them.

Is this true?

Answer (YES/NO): YES